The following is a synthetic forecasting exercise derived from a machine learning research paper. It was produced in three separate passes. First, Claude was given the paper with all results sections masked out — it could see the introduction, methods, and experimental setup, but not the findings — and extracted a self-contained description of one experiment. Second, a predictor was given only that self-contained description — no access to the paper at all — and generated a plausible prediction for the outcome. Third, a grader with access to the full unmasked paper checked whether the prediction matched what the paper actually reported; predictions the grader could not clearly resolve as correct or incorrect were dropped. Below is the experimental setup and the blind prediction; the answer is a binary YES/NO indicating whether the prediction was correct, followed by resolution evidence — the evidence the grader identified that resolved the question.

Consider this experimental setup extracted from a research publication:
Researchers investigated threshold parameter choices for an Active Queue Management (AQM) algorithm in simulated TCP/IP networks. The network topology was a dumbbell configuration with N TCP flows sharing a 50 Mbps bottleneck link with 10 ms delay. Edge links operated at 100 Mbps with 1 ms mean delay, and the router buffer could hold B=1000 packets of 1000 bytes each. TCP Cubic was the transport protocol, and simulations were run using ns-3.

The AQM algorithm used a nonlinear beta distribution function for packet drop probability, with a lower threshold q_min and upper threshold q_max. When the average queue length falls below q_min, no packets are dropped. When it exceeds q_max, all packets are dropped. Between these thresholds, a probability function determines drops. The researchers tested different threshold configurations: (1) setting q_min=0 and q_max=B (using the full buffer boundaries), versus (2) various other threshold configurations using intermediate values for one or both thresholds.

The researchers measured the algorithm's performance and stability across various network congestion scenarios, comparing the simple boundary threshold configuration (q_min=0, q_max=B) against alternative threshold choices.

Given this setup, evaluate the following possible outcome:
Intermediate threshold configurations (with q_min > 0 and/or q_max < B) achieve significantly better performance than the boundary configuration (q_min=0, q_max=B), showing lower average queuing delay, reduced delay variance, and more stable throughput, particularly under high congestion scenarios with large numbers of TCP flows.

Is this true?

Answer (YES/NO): NO